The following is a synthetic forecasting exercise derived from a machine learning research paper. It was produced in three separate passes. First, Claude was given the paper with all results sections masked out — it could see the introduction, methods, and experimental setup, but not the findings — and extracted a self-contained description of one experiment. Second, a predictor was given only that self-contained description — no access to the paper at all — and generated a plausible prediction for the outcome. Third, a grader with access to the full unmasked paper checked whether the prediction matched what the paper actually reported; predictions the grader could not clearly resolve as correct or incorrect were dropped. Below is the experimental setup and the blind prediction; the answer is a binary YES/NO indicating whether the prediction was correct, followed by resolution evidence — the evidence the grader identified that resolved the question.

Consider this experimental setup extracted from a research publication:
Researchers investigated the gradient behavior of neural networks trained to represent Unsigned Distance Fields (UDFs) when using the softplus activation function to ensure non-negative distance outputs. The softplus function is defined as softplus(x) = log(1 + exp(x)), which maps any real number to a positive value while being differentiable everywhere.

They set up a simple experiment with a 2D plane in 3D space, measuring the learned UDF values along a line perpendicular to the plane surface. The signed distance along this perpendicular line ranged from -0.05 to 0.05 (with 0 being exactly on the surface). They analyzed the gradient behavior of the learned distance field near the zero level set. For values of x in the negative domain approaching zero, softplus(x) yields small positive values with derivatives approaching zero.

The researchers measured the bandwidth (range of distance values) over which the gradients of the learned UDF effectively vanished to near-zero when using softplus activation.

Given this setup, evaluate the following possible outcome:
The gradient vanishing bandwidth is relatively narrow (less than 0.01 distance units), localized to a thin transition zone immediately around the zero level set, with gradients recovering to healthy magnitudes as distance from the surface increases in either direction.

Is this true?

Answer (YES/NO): NO